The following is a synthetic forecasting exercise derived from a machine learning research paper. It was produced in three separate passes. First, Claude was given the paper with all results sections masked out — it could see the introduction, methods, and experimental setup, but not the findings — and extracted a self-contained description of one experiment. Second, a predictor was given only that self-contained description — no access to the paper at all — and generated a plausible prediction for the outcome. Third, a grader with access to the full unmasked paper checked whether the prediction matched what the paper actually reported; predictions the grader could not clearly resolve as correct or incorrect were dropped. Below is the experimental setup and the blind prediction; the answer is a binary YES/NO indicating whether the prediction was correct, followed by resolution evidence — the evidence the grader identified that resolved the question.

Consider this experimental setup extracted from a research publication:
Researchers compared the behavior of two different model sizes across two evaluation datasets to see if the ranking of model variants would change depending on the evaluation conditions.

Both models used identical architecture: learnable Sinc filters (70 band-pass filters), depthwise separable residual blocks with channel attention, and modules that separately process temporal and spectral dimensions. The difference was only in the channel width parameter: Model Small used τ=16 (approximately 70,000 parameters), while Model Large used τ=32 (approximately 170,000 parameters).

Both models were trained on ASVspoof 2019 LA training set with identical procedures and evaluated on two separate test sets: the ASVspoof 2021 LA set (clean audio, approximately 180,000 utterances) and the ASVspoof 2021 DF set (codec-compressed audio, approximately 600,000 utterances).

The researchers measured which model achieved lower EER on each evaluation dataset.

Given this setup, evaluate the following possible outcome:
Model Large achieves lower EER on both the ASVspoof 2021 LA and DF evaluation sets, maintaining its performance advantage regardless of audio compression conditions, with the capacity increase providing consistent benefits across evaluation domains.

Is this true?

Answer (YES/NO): NO